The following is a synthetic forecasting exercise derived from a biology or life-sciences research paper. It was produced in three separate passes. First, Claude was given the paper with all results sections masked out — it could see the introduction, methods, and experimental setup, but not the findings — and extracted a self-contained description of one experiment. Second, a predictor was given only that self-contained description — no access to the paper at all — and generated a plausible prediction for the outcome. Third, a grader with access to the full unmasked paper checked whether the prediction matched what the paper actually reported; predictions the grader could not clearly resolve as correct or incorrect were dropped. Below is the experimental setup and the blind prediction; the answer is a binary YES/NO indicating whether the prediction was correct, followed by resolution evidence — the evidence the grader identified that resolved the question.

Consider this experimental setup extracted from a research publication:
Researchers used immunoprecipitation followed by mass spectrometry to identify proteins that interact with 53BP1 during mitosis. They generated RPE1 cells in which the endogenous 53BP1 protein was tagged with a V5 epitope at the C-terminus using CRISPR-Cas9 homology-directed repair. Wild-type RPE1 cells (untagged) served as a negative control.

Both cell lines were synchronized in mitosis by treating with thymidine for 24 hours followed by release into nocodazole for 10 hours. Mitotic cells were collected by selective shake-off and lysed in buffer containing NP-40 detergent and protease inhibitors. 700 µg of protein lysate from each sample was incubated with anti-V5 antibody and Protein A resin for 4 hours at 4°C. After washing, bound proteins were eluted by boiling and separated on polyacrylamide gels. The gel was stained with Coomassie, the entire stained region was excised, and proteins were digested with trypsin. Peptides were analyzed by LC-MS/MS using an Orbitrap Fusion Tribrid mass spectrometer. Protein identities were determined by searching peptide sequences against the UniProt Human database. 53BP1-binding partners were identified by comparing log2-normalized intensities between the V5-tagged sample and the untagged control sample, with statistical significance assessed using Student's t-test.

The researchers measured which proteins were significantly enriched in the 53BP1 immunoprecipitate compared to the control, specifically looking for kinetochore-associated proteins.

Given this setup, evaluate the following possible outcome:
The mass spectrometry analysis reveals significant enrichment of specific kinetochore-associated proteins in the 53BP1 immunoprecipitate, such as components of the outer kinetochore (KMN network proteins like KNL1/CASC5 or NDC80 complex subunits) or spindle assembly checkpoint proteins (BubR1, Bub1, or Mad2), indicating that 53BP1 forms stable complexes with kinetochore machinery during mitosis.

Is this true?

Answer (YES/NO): NO